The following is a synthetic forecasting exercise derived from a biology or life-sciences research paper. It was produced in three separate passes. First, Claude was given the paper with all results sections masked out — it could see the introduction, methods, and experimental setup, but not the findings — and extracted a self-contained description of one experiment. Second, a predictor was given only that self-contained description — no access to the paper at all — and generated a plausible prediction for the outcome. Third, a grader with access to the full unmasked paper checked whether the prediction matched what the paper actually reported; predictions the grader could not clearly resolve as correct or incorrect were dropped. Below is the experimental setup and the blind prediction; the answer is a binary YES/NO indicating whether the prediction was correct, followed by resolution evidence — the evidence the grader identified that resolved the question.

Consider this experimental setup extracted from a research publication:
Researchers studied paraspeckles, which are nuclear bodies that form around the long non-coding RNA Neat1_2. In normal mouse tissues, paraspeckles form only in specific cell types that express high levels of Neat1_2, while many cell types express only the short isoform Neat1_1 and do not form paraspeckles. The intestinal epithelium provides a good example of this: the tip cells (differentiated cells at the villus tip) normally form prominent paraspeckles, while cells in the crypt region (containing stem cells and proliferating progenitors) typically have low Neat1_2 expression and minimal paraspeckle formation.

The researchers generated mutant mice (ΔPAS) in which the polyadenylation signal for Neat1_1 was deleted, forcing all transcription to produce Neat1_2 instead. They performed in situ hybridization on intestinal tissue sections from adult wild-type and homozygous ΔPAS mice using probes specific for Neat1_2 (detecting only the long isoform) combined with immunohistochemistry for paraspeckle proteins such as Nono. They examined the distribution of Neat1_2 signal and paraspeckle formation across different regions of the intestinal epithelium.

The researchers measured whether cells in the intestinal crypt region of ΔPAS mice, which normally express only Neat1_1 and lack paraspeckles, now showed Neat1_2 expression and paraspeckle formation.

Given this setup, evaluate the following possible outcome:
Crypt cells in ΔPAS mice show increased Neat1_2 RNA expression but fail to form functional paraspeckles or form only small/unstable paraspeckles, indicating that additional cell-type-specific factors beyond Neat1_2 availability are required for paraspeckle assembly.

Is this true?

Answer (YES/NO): NO